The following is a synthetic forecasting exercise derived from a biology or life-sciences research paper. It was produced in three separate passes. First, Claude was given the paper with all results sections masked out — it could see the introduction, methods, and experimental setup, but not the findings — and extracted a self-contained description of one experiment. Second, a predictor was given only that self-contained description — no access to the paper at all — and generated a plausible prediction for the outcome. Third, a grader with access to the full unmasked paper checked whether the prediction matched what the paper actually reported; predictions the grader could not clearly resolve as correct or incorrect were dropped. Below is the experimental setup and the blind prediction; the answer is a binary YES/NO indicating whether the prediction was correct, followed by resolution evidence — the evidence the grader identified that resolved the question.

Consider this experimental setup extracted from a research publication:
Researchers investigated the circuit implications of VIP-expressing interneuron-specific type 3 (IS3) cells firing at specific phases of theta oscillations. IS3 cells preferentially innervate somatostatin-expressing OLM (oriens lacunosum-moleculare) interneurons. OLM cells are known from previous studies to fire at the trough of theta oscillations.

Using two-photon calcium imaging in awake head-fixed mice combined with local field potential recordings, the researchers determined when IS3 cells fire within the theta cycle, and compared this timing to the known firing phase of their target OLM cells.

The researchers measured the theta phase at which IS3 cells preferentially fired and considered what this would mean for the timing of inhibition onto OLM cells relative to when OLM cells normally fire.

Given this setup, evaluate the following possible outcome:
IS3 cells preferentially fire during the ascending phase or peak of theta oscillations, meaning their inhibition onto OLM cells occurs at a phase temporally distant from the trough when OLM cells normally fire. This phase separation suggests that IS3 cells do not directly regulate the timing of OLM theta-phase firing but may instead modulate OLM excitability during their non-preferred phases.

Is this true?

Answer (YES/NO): YES